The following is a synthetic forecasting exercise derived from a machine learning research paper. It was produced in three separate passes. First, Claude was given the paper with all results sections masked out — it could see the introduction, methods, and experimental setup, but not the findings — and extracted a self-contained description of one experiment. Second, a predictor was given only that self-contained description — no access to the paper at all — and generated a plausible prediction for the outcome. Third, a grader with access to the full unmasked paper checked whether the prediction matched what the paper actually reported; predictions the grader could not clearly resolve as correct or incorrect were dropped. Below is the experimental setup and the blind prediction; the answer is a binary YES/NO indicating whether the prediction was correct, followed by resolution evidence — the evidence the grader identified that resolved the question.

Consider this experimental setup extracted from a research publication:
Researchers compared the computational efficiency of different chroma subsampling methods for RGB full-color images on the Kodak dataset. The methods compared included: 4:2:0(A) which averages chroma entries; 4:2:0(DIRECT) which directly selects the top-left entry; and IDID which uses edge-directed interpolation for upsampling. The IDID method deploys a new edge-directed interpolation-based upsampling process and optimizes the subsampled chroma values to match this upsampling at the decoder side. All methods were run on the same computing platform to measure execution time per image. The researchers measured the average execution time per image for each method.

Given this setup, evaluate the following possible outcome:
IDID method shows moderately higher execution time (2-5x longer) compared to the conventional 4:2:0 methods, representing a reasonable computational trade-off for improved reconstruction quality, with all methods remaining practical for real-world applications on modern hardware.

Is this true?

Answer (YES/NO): NO